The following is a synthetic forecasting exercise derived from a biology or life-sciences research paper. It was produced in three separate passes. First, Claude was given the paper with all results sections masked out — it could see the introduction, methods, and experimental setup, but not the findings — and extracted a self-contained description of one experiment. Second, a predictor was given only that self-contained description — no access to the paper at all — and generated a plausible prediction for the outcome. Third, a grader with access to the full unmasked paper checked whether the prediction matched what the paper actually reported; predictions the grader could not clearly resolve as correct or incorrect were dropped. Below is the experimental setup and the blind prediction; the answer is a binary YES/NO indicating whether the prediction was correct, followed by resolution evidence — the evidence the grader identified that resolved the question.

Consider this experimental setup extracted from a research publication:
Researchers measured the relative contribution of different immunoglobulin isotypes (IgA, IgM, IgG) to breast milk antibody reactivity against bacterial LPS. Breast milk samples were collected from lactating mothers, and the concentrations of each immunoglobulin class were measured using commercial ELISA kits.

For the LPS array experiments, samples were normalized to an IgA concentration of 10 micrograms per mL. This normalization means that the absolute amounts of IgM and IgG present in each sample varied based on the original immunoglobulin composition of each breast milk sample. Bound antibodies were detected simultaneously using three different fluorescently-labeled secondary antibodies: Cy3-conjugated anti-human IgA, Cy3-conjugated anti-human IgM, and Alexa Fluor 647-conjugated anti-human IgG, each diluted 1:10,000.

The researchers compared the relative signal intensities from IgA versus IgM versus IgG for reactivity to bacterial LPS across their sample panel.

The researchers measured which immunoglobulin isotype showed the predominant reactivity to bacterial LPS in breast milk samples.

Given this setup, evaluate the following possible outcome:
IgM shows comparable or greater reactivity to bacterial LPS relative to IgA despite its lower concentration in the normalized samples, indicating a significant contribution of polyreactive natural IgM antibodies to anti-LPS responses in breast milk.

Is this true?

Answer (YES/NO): NO